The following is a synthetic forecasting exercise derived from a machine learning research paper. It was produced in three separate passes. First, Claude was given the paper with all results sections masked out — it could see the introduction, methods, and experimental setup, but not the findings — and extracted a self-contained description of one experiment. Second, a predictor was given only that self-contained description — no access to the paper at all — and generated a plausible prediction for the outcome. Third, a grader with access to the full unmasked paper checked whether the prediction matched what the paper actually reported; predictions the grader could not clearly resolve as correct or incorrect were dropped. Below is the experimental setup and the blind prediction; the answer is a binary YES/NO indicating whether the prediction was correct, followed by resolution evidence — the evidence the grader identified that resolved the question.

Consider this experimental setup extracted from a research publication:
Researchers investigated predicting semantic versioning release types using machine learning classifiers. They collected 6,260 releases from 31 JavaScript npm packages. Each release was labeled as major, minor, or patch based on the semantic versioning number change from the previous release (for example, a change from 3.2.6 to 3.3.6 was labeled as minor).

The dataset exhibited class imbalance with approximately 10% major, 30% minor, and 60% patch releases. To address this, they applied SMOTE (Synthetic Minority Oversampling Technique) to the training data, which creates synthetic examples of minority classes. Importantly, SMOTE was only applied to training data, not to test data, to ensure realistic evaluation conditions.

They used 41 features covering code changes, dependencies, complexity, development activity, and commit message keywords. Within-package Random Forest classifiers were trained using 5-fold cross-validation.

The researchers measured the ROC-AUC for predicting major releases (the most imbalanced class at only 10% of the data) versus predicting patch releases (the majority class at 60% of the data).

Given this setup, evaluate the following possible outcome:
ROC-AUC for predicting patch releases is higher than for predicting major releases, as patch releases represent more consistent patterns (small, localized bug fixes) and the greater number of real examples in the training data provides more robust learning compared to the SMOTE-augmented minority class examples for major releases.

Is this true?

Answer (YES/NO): NO